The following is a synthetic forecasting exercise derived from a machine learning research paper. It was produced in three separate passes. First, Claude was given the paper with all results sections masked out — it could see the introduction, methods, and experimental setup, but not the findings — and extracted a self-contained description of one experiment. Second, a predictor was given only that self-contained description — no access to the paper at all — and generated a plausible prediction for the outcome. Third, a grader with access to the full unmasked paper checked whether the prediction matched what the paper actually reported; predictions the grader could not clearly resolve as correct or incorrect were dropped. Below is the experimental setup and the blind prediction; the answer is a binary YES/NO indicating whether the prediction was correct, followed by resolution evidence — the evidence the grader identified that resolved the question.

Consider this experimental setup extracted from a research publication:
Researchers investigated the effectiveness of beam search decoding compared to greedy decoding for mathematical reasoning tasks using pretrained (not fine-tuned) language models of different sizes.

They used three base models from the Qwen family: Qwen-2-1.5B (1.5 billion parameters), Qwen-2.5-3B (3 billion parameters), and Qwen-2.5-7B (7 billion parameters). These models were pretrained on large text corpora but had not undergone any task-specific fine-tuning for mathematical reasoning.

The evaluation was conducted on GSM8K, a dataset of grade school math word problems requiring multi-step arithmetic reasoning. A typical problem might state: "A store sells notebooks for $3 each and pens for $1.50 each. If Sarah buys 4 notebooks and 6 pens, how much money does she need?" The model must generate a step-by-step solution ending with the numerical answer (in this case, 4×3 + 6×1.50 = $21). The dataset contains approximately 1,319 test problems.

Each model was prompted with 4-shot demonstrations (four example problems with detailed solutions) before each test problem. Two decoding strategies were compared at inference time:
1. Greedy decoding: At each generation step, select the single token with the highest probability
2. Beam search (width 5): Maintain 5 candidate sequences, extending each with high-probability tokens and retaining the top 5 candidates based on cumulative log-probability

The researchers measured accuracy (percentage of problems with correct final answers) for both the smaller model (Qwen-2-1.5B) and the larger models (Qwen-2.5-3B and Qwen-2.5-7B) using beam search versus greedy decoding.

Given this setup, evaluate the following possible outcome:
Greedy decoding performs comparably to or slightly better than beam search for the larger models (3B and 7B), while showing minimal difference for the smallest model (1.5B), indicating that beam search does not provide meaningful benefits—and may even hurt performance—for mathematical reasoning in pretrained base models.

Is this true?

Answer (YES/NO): NO